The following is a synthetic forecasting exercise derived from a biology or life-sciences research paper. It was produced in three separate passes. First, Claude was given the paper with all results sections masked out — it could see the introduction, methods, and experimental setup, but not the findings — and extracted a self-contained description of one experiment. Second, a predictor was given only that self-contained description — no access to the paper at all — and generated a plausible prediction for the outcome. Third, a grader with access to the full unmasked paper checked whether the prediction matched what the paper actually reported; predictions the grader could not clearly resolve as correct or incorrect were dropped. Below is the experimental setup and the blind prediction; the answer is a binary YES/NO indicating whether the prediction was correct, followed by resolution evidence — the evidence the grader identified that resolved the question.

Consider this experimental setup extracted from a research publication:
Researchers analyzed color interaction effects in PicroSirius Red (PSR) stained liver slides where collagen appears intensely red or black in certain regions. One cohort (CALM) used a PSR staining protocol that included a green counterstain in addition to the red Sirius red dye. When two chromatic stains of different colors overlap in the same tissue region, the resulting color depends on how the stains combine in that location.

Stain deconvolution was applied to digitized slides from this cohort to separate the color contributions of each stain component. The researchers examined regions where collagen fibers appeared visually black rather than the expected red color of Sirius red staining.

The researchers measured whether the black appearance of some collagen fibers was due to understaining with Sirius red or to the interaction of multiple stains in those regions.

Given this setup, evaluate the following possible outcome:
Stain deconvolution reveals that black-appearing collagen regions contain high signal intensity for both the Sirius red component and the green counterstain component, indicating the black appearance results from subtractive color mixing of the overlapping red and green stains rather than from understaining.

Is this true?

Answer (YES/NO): YES